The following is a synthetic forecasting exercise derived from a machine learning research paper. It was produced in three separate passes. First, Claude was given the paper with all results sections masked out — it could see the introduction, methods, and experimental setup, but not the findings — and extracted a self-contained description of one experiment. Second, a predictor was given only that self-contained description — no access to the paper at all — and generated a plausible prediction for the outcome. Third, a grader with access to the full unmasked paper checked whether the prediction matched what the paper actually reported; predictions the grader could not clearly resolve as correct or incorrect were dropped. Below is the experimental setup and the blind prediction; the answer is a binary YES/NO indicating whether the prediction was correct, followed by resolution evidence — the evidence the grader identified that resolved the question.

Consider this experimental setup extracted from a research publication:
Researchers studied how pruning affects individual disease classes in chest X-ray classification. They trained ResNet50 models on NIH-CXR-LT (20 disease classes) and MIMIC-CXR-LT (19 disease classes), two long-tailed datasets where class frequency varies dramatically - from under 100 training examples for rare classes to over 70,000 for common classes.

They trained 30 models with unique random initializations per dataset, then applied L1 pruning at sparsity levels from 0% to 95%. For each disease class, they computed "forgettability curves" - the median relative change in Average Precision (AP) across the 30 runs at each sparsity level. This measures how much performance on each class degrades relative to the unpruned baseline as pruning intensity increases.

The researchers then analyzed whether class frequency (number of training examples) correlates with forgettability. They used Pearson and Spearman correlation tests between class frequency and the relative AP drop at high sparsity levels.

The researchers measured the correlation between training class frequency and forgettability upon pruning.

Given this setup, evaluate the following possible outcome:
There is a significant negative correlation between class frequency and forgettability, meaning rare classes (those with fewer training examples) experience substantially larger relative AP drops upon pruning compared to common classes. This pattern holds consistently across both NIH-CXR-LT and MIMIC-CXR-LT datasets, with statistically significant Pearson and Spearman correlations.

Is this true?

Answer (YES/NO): YES